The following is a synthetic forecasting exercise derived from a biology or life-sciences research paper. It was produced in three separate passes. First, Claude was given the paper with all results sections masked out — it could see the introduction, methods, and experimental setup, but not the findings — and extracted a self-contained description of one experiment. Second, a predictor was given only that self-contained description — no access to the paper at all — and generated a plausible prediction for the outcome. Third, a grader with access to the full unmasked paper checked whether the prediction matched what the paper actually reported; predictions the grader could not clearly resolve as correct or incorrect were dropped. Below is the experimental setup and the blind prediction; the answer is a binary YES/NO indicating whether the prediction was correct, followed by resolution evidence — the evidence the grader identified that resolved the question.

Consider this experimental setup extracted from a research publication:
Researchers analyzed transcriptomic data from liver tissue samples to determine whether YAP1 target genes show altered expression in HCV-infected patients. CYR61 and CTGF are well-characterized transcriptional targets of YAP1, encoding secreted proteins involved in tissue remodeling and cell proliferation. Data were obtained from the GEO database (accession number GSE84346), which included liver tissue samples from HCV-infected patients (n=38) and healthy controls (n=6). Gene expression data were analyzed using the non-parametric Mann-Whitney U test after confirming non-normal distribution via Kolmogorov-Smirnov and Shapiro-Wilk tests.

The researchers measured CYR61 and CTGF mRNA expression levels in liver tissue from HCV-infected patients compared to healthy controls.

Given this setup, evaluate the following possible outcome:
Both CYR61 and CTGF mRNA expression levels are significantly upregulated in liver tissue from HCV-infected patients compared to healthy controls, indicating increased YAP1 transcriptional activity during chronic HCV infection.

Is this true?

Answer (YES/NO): YES